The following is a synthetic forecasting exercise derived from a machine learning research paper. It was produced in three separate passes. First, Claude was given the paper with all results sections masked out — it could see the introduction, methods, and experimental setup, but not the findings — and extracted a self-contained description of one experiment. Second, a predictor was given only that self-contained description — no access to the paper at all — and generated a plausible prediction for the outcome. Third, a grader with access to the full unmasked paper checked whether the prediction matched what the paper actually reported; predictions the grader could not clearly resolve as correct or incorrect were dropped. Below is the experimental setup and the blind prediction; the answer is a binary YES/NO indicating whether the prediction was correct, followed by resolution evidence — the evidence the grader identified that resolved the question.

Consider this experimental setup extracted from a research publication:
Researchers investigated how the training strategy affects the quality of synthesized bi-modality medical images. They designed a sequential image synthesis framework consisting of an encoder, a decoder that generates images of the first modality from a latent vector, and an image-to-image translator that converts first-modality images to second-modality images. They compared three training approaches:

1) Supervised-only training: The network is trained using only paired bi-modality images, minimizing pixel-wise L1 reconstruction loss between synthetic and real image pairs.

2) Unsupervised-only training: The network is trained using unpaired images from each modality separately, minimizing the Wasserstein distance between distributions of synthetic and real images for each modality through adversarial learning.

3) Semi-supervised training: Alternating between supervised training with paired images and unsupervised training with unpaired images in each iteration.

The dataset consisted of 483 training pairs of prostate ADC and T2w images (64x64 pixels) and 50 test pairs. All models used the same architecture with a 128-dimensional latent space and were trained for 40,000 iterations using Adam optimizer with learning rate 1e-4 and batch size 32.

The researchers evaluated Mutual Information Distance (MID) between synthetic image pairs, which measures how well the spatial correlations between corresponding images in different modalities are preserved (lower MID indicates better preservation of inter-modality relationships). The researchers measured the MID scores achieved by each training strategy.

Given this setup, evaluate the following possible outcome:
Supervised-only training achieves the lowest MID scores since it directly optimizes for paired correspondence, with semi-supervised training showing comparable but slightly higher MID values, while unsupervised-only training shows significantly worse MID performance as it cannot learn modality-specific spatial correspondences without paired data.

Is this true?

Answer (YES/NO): NO